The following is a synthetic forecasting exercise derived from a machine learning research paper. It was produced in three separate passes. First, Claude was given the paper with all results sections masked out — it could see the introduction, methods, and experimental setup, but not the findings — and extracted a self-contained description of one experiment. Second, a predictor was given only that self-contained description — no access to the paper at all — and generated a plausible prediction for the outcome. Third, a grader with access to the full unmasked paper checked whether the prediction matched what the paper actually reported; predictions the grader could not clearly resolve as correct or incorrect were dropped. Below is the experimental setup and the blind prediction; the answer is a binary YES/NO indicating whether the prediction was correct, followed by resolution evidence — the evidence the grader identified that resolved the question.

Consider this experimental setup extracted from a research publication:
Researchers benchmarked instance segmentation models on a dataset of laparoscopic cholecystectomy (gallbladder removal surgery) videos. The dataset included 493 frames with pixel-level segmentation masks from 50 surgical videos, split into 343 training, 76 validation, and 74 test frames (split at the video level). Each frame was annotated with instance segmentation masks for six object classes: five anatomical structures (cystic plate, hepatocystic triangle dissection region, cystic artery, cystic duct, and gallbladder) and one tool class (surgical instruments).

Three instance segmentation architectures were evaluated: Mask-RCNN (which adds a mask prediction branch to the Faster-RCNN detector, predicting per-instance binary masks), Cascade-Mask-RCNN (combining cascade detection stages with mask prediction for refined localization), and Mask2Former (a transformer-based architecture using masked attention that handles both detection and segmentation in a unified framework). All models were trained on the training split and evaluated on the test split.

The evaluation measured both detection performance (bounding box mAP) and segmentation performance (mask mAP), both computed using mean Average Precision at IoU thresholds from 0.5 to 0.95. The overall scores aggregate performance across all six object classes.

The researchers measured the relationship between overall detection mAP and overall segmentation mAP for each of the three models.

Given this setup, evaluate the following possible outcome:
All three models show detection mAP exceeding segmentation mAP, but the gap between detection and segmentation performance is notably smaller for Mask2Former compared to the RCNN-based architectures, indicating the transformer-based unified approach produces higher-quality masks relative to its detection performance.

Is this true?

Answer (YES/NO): NO